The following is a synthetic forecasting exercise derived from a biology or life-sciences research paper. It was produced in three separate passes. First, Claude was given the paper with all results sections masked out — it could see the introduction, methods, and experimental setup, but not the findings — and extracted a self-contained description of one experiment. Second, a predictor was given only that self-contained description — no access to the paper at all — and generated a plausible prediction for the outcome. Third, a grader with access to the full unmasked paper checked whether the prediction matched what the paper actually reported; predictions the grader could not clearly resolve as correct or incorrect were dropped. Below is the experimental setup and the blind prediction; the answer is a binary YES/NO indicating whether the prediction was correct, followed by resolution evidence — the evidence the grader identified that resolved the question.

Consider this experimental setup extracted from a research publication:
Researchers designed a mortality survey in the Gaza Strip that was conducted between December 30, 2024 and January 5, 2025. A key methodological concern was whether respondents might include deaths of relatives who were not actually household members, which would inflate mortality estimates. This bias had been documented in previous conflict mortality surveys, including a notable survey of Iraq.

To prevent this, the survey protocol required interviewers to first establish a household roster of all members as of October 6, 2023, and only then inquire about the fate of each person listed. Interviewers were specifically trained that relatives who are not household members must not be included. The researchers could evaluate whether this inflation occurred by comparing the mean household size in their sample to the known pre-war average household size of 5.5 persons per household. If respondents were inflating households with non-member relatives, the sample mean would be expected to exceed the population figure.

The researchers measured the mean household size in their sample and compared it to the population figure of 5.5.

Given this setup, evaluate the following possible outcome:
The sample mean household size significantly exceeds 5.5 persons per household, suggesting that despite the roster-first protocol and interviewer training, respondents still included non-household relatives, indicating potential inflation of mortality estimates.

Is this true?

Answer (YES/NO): NO